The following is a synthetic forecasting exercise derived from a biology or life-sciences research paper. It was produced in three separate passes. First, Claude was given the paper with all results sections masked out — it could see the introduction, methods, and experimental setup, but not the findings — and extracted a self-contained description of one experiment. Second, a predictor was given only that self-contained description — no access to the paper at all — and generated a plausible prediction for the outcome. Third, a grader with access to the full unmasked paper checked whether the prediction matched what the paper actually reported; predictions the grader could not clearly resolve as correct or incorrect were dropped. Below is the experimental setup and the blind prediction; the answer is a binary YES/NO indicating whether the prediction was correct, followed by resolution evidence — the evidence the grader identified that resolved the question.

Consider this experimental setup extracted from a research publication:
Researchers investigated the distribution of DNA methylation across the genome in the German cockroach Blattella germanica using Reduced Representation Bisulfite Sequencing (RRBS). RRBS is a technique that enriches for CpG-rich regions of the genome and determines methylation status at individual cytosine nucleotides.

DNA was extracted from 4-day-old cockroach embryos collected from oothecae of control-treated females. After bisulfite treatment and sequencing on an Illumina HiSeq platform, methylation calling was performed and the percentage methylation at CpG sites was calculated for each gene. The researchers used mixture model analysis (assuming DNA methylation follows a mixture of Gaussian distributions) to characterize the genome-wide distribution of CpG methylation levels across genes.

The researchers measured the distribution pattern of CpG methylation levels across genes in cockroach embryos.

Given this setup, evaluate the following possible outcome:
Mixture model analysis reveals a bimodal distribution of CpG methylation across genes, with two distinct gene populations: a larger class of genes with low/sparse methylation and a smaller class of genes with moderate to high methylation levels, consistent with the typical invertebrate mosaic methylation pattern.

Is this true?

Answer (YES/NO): NO